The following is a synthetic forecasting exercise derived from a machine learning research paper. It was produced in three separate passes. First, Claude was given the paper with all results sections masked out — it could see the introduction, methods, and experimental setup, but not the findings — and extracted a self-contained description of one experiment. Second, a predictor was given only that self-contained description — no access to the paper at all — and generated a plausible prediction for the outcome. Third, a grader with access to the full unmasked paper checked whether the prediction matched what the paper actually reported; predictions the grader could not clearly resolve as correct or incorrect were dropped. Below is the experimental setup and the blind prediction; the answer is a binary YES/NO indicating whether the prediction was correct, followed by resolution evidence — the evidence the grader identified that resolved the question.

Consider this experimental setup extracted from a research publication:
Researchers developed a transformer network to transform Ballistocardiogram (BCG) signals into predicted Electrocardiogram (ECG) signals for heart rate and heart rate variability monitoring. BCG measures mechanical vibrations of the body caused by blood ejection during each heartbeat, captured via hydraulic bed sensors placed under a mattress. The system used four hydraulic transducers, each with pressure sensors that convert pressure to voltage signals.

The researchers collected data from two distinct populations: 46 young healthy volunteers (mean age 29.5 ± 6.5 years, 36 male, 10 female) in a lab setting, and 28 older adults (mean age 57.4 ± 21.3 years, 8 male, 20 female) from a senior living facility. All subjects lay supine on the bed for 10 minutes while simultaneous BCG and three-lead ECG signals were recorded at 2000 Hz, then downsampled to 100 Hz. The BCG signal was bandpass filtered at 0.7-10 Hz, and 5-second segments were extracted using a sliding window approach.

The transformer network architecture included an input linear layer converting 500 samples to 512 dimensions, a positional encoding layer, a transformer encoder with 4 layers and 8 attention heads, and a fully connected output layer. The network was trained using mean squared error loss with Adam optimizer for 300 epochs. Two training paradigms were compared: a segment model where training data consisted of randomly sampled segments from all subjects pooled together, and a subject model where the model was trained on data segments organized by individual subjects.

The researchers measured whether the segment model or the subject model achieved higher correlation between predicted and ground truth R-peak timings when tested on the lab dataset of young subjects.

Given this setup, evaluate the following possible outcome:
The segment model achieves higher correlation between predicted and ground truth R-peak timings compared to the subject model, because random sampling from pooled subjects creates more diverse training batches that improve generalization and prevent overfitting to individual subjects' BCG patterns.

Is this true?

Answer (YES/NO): YES